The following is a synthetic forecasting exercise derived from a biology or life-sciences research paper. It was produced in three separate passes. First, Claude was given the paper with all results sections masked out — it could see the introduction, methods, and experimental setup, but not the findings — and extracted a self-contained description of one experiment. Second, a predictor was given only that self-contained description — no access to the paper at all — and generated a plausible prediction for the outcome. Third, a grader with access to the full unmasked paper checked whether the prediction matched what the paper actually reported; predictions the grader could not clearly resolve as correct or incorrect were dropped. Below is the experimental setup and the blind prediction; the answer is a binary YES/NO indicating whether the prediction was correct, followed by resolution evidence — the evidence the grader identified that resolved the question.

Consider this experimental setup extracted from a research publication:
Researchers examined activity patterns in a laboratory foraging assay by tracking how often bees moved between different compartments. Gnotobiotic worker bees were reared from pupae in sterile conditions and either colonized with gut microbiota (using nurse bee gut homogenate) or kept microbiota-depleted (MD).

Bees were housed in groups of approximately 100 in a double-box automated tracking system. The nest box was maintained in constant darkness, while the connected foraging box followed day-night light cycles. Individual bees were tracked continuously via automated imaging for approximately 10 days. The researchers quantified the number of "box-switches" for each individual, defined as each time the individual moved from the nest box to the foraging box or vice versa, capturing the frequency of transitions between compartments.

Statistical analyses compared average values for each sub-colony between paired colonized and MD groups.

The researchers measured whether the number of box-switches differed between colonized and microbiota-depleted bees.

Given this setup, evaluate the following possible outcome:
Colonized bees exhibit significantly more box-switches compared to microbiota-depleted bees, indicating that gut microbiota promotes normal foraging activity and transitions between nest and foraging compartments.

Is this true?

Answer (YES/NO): NO